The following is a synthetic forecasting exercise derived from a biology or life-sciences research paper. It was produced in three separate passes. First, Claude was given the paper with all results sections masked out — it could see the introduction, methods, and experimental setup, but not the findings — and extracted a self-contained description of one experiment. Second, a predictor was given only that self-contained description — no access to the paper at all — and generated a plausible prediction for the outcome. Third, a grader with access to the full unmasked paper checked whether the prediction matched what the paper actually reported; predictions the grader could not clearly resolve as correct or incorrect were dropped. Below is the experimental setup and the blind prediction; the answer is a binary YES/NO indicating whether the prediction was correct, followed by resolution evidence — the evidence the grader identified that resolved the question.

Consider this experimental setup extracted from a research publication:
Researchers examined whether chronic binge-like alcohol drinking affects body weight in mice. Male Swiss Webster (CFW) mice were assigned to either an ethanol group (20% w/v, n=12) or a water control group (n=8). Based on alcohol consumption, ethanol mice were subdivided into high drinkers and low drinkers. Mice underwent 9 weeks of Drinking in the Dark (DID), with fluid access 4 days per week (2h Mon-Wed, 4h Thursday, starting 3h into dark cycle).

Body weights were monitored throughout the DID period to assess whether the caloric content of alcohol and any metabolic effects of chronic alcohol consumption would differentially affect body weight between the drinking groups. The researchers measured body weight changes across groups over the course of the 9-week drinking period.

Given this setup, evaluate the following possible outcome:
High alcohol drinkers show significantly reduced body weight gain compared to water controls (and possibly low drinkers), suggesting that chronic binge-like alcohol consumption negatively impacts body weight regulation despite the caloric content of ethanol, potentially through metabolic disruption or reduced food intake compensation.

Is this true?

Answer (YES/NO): NO